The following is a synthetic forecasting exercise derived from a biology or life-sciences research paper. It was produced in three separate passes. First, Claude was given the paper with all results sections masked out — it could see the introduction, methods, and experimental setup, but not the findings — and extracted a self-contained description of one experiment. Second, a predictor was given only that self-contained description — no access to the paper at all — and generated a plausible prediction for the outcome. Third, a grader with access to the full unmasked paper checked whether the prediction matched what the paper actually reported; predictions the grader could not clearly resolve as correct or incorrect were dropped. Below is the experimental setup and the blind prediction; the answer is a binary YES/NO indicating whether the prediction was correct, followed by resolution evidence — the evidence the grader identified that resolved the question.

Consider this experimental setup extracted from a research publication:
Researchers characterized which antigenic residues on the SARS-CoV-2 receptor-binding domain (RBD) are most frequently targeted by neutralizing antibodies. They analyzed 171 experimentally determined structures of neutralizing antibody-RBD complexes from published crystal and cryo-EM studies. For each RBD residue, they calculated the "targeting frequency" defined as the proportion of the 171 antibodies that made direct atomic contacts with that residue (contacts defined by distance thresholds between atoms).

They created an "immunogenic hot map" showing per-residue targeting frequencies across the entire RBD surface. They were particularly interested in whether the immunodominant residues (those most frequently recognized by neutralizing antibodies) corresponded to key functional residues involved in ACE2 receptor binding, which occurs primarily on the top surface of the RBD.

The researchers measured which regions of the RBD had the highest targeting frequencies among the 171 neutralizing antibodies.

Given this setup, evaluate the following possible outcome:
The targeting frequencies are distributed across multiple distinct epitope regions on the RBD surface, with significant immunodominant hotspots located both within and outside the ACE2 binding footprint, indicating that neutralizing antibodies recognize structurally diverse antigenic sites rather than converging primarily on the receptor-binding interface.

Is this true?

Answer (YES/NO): NO